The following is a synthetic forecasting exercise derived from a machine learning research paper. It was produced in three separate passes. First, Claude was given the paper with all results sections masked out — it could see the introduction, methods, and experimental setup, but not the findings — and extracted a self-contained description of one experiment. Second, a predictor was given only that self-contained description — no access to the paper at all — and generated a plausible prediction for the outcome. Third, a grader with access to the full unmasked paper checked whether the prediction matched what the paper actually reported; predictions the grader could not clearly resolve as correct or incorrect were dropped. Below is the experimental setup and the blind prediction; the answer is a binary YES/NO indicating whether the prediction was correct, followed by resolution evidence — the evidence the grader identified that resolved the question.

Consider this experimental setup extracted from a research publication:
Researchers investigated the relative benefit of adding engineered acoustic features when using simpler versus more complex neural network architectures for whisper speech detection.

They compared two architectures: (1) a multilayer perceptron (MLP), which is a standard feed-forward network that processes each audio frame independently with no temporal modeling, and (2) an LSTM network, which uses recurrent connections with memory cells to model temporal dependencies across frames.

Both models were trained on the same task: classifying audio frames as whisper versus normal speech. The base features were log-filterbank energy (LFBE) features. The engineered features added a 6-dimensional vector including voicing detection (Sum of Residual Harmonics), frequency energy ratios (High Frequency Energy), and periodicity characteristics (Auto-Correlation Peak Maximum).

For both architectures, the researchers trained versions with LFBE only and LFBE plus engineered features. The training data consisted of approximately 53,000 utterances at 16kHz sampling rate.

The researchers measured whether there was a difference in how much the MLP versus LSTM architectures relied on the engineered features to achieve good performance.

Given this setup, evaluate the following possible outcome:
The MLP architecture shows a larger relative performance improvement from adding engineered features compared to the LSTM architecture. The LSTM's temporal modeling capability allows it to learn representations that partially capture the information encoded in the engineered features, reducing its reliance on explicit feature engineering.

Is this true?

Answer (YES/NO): YES